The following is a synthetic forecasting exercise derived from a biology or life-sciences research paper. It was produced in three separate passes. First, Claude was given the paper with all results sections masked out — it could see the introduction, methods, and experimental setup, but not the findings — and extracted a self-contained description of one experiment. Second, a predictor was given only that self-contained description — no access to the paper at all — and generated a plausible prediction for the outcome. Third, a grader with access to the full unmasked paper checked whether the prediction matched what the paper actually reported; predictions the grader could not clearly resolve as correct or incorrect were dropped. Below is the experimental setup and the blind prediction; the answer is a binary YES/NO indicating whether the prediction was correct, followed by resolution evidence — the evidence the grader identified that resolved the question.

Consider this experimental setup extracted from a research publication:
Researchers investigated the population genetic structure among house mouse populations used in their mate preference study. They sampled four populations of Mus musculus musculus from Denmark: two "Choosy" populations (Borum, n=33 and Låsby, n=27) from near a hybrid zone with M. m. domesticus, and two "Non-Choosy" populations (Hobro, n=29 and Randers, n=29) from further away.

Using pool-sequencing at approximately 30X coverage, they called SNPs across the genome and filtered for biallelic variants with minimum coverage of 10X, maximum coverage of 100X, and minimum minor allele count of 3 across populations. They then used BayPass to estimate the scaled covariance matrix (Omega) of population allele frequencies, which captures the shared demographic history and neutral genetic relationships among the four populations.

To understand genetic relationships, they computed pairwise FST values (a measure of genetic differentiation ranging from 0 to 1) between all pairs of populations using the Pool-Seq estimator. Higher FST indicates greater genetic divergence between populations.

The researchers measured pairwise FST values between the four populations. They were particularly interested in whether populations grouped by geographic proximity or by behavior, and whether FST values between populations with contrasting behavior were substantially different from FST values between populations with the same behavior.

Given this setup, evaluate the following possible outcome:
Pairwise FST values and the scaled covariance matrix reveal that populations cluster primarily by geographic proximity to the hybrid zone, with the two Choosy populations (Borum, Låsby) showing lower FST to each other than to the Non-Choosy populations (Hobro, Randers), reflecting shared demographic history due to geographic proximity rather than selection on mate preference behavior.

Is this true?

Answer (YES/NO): NO